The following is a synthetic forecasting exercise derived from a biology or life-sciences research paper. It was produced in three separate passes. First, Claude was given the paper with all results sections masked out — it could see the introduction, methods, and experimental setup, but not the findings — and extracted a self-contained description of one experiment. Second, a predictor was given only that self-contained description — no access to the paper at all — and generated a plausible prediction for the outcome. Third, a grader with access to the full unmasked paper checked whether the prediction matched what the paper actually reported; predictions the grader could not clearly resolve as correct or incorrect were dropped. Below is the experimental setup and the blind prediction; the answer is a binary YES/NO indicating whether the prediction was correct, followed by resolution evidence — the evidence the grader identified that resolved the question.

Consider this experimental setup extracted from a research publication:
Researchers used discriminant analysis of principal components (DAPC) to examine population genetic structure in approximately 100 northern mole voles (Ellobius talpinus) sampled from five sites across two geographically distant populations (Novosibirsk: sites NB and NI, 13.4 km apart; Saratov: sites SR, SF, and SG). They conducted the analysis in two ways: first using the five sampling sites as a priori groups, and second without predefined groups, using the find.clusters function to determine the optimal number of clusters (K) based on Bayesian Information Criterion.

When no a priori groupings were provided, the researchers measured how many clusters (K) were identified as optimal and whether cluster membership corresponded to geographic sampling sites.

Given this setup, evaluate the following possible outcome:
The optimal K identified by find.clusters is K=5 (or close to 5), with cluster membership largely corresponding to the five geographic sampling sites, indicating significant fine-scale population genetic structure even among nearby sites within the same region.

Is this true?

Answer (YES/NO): NO